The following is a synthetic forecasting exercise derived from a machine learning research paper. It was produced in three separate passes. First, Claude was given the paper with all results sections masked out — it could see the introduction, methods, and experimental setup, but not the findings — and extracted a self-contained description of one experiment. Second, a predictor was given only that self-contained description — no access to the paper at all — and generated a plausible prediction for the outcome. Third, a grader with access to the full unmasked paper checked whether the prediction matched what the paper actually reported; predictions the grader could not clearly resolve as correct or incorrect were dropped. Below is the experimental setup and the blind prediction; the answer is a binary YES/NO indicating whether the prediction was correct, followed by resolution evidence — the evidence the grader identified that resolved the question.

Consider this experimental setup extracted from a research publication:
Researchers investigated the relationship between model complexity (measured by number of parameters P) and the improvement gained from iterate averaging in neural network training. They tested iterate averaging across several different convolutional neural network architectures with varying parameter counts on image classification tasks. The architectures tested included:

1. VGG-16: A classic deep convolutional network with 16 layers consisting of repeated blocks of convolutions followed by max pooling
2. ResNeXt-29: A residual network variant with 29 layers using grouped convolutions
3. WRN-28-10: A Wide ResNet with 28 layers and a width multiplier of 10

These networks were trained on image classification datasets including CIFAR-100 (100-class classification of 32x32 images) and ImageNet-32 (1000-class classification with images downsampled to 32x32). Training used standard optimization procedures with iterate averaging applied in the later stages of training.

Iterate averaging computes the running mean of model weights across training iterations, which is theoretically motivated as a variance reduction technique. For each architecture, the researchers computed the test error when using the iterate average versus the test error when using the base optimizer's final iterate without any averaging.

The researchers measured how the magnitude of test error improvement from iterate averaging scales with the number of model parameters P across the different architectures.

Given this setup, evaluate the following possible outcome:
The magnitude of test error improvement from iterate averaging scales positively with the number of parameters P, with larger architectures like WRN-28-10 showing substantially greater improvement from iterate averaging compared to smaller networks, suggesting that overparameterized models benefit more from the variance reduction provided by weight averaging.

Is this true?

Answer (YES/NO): YES